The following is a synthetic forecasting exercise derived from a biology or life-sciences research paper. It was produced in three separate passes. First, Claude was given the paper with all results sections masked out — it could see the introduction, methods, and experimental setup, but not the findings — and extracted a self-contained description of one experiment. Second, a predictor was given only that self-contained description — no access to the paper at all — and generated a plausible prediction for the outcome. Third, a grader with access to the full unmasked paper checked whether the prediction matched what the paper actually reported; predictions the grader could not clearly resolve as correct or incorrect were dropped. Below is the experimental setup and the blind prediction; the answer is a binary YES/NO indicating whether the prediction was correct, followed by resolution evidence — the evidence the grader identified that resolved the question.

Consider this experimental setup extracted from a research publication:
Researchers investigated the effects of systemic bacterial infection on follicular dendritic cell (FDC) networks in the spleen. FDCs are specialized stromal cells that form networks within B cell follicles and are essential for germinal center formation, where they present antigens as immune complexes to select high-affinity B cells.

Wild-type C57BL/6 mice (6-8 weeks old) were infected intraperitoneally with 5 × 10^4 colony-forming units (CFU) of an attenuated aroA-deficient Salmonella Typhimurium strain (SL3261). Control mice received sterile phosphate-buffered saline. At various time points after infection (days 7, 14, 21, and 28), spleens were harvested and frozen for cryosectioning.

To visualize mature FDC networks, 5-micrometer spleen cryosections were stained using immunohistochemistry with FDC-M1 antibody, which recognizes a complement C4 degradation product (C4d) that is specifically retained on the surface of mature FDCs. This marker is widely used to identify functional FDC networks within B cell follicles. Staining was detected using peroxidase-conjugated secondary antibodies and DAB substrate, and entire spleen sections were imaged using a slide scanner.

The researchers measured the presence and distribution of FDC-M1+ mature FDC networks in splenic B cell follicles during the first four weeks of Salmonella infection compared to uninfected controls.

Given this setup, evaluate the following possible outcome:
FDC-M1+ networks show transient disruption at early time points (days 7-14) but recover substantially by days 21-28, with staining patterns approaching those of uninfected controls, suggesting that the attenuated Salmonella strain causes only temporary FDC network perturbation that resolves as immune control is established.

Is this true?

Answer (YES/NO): NO